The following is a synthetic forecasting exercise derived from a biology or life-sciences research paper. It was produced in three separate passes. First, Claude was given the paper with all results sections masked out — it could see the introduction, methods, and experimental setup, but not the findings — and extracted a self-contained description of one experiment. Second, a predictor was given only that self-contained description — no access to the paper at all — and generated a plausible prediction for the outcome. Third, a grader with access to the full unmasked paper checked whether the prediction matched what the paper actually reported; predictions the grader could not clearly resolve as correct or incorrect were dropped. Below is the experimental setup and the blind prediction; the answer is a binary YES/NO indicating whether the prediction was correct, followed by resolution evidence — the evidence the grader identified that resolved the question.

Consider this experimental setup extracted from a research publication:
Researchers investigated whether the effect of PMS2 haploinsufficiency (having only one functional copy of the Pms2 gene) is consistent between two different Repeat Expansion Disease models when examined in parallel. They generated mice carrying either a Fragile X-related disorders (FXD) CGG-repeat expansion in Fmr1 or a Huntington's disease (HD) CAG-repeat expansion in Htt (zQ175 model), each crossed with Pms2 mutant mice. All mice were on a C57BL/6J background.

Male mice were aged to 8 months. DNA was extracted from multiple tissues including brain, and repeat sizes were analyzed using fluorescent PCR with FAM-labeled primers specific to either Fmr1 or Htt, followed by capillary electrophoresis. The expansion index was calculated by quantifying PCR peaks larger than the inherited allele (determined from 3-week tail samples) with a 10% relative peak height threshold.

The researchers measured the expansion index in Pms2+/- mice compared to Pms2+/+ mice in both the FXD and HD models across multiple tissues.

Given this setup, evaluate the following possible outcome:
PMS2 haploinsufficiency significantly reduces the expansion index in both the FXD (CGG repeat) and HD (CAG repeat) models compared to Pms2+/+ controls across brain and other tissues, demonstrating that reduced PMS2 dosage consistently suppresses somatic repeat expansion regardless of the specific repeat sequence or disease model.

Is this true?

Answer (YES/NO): NO